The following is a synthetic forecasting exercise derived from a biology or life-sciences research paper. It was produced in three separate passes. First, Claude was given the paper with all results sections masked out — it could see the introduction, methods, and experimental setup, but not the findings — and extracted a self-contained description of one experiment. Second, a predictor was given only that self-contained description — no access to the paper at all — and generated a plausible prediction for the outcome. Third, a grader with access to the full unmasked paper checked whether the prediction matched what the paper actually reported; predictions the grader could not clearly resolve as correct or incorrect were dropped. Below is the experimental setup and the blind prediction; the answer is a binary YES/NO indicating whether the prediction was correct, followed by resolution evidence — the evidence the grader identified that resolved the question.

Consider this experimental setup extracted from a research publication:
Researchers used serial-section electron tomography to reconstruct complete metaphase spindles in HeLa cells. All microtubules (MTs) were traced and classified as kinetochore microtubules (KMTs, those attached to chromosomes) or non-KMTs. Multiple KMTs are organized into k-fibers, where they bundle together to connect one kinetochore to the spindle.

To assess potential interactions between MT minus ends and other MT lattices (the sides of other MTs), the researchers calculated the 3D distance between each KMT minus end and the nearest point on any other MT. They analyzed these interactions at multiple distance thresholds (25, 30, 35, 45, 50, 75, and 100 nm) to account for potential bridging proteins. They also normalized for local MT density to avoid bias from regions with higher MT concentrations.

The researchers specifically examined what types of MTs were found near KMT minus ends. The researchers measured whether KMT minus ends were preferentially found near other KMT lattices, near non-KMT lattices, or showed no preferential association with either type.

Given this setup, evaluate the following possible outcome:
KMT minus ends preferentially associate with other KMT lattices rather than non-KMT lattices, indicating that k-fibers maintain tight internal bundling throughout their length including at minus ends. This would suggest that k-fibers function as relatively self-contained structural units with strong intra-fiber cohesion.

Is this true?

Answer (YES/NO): NO